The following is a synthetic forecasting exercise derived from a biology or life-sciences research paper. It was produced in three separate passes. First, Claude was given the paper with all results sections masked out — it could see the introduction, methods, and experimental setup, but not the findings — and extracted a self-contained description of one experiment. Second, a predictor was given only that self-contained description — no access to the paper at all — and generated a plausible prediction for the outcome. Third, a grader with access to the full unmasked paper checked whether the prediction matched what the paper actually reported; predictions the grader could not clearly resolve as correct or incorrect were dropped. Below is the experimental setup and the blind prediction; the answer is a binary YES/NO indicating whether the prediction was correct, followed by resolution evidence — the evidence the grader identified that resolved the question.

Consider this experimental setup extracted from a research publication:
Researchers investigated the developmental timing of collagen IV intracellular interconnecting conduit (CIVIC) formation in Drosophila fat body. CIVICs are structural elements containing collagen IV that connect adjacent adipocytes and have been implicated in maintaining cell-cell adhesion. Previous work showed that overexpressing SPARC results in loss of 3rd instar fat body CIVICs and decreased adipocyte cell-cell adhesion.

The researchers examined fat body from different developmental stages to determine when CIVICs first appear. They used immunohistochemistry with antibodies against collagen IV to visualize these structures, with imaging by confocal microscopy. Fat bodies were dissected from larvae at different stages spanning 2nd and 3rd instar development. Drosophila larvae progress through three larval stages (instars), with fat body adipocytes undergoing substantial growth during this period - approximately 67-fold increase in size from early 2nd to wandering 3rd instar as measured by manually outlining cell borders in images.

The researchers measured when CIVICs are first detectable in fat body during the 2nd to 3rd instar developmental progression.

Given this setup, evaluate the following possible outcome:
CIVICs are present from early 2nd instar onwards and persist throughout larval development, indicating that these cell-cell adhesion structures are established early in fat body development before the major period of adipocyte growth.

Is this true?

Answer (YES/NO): NO